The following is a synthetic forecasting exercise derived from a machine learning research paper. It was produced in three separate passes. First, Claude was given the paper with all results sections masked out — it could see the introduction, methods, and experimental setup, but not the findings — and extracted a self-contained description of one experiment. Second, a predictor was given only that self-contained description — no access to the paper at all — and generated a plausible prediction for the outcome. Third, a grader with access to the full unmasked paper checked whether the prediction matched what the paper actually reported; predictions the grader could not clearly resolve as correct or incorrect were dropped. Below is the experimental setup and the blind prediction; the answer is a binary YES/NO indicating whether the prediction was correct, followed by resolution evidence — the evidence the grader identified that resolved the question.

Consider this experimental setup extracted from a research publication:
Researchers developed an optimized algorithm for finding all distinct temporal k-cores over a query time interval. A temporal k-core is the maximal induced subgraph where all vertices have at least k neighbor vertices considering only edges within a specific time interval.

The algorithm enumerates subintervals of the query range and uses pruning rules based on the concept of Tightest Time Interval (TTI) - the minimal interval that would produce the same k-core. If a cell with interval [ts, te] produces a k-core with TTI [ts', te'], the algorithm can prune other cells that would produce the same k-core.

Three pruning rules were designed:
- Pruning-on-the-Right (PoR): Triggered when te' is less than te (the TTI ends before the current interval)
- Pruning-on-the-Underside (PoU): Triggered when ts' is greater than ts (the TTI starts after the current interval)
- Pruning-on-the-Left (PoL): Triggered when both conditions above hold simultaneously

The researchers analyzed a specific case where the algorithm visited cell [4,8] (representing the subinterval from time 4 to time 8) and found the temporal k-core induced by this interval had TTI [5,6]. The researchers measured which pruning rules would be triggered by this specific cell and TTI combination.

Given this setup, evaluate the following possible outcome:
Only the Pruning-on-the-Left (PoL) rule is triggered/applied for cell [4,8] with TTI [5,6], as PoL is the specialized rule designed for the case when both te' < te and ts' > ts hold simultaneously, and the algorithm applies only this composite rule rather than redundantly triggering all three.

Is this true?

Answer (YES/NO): NO